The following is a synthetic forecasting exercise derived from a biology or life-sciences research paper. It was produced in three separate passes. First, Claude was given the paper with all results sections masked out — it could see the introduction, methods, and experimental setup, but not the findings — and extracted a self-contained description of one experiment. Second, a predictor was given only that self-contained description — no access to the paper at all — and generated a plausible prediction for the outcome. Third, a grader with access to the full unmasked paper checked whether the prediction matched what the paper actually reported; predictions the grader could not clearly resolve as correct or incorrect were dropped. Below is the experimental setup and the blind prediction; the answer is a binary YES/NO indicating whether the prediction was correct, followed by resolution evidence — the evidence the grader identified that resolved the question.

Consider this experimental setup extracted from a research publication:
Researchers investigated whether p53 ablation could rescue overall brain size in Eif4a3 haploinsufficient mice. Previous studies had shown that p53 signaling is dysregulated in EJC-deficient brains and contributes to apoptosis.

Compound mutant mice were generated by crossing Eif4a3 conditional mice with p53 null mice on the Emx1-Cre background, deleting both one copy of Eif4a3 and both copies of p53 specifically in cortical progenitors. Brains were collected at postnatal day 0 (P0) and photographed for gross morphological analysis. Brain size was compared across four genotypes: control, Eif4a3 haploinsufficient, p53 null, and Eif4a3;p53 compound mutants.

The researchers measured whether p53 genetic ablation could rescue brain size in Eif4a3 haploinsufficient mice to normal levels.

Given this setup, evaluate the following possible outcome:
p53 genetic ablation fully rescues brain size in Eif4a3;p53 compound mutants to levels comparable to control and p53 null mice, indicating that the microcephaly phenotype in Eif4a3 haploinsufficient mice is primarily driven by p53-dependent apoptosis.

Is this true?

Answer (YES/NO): NO